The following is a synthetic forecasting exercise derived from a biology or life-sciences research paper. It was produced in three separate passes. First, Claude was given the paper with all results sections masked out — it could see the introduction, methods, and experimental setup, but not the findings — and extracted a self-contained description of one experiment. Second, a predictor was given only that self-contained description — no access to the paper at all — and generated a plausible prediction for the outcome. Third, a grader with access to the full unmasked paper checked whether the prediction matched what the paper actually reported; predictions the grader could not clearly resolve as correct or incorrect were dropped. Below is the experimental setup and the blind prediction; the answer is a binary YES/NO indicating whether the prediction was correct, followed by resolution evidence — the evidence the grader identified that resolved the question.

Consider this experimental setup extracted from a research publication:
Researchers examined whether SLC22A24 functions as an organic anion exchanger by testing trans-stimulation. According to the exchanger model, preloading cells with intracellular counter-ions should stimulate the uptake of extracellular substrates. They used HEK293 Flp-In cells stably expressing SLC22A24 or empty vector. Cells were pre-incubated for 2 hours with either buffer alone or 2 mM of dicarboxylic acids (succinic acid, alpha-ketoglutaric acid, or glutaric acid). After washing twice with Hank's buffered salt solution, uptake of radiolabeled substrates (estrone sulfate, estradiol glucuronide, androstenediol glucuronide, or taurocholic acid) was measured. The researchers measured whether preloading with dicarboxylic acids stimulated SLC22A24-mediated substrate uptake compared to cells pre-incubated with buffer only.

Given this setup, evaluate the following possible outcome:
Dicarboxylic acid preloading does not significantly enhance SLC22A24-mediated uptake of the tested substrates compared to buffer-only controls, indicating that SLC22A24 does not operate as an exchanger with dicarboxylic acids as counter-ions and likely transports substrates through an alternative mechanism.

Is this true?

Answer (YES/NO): NO